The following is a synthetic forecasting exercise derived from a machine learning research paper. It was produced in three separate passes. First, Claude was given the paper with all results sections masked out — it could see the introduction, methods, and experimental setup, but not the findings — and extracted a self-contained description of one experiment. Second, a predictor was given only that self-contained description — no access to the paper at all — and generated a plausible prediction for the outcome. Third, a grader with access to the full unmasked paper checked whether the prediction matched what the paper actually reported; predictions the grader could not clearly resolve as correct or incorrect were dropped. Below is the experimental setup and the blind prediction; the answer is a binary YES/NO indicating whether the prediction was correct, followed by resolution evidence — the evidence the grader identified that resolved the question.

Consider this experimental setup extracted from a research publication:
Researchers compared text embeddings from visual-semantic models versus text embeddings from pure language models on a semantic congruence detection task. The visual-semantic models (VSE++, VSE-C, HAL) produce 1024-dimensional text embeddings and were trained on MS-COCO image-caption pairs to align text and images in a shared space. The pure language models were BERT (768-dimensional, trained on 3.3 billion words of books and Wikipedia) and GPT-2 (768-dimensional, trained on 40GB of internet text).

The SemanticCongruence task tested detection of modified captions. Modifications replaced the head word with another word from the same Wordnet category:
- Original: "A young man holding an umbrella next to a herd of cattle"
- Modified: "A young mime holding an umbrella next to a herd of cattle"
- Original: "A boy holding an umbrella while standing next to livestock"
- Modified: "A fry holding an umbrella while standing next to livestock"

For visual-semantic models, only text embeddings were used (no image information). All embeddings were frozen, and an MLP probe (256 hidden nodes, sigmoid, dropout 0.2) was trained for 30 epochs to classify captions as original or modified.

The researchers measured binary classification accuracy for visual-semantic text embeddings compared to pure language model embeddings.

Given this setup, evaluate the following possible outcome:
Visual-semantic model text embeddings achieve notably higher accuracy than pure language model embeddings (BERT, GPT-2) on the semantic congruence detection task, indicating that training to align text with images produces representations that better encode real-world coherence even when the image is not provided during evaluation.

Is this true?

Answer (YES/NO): NO